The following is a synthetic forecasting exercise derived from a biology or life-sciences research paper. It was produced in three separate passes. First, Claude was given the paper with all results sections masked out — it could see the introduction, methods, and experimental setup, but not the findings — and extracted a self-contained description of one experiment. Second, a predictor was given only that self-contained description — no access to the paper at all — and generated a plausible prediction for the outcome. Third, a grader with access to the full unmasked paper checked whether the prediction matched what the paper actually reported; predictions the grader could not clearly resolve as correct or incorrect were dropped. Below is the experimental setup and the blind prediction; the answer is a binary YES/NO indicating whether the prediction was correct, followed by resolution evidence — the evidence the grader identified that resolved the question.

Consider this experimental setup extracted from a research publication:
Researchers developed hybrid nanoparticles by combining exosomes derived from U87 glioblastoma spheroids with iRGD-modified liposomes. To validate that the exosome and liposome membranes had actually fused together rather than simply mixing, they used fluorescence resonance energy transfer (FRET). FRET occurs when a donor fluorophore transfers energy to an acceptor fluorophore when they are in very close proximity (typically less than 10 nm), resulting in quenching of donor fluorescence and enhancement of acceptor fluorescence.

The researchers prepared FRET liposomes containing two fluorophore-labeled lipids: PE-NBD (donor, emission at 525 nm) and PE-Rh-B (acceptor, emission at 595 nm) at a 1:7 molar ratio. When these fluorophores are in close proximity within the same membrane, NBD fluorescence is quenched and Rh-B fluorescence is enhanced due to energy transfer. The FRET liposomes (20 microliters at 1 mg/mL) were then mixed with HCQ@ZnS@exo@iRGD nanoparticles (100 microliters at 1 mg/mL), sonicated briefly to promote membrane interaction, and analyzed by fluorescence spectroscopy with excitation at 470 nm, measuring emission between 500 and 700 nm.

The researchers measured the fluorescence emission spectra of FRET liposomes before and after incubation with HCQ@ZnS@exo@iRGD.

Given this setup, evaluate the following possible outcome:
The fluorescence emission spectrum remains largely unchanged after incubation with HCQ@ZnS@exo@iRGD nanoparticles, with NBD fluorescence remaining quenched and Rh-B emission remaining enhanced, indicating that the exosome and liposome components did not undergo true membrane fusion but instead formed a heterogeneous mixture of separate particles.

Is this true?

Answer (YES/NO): NO